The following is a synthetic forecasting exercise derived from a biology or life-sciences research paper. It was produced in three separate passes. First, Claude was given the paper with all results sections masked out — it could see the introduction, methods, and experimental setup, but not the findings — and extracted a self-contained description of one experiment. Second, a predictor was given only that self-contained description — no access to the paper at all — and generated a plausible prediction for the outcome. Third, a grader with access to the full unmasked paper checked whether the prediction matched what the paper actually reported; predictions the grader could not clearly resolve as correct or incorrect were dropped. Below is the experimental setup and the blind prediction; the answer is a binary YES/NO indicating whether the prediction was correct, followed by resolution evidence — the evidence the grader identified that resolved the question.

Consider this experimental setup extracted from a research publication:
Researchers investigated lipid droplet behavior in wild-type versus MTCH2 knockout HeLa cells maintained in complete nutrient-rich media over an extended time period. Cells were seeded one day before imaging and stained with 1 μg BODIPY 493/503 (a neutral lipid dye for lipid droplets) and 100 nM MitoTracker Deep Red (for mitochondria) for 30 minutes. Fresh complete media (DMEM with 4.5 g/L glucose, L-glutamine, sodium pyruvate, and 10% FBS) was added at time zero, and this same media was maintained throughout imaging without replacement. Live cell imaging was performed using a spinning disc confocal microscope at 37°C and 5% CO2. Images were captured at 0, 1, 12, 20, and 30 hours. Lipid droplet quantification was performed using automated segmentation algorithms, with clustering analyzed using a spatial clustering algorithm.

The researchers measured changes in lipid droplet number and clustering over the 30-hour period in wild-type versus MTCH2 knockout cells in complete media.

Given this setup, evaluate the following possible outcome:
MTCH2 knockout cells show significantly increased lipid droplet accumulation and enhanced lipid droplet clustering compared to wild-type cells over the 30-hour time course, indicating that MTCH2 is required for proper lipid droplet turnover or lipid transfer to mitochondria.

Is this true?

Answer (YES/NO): YES